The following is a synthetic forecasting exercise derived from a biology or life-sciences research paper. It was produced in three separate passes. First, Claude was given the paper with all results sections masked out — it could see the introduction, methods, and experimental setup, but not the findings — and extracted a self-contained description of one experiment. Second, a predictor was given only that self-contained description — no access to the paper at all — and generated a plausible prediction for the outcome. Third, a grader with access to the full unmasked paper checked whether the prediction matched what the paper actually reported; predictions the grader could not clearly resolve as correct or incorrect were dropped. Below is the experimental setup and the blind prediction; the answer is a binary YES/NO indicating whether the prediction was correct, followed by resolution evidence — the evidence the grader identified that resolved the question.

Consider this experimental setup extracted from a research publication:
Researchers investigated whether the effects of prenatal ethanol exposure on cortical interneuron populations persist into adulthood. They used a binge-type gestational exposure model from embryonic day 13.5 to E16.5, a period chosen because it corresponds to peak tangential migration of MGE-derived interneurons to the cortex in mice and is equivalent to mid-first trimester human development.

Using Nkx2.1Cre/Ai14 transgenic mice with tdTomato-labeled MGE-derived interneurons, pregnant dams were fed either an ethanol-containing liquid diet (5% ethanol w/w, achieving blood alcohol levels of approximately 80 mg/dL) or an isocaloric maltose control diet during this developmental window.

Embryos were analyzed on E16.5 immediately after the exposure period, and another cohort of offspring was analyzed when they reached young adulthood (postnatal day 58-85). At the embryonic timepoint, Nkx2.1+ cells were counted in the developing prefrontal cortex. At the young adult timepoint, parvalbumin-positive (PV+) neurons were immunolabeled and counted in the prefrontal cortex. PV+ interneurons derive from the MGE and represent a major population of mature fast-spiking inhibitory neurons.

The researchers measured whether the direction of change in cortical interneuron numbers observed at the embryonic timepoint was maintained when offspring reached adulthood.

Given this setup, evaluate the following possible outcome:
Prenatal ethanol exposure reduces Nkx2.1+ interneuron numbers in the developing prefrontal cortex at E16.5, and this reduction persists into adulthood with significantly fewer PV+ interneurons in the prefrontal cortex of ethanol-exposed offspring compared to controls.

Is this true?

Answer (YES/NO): NO